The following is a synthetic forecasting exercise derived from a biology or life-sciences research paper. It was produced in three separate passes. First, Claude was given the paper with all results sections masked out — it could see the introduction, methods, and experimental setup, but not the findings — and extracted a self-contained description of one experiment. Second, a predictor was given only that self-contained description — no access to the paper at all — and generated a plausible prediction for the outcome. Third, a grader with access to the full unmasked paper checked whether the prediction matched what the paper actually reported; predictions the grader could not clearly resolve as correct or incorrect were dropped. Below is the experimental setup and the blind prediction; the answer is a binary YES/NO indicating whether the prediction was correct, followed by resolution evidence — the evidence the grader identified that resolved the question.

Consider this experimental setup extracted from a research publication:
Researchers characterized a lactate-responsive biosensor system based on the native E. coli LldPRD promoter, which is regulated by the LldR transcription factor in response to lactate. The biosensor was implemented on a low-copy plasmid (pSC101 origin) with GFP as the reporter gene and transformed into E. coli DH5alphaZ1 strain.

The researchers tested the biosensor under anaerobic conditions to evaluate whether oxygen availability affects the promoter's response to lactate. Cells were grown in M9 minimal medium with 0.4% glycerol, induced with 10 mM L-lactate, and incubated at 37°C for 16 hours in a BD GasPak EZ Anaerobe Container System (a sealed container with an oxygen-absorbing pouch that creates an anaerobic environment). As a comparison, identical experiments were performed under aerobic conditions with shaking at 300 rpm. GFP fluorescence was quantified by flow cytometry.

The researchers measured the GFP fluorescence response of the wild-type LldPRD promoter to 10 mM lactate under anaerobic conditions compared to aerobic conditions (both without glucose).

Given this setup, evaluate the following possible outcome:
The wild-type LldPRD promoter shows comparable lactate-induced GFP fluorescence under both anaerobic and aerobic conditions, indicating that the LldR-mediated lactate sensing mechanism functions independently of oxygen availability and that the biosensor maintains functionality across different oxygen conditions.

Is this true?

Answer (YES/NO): NO